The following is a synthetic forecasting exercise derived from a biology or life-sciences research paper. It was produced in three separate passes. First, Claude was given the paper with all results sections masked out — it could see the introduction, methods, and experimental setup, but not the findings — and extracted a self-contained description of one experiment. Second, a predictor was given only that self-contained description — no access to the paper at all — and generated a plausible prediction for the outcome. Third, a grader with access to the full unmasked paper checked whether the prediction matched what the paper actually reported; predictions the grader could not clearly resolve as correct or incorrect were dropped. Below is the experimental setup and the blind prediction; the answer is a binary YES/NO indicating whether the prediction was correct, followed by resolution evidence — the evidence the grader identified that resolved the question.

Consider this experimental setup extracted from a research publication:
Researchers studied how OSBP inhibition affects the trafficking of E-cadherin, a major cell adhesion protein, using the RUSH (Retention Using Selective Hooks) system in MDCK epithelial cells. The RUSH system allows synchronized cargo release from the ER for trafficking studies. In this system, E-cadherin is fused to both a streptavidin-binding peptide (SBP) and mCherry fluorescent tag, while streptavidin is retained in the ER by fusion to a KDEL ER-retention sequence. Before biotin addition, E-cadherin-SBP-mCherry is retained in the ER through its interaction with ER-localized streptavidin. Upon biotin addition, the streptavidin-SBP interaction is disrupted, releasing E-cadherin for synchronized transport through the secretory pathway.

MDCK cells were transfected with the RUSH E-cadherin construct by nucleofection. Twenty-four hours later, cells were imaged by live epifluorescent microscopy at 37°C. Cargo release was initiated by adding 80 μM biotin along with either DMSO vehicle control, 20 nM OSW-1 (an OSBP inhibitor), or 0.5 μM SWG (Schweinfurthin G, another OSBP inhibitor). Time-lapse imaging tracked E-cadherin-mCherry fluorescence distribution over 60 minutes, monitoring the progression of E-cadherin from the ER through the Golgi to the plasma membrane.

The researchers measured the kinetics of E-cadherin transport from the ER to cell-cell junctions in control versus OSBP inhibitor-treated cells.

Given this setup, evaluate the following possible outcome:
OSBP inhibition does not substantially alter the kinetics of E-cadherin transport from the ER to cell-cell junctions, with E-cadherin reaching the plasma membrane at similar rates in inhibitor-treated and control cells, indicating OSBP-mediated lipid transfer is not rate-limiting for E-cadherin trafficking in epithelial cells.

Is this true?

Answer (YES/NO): NO